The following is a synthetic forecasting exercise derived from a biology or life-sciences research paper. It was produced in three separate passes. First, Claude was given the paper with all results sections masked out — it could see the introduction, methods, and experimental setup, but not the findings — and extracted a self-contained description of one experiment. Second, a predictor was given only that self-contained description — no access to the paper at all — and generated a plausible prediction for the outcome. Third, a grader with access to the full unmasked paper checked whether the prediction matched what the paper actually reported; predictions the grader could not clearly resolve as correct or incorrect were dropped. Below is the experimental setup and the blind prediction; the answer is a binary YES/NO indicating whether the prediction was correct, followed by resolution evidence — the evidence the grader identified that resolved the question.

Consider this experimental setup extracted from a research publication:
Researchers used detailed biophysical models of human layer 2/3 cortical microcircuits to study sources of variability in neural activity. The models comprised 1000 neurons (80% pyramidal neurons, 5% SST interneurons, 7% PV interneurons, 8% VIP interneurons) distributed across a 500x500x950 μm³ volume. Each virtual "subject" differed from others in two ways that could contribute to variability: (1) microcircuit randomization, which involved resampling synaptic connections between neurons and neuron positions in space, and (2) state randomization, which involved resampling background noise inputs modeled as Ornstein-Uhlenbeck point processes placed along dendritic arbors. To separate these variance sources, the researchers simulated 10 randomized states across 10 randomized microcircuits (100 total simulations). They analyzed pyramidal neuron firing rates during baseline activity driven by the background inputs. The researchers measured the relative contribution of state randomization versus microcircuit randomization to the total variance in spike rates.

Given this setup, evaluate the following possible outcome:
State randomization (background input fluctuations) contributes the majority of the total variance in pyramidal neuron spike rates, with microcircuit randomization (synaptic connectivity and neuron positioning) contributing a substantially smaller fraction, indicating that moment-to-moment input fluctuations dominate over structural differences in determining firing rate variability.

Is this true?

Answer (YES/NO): NO